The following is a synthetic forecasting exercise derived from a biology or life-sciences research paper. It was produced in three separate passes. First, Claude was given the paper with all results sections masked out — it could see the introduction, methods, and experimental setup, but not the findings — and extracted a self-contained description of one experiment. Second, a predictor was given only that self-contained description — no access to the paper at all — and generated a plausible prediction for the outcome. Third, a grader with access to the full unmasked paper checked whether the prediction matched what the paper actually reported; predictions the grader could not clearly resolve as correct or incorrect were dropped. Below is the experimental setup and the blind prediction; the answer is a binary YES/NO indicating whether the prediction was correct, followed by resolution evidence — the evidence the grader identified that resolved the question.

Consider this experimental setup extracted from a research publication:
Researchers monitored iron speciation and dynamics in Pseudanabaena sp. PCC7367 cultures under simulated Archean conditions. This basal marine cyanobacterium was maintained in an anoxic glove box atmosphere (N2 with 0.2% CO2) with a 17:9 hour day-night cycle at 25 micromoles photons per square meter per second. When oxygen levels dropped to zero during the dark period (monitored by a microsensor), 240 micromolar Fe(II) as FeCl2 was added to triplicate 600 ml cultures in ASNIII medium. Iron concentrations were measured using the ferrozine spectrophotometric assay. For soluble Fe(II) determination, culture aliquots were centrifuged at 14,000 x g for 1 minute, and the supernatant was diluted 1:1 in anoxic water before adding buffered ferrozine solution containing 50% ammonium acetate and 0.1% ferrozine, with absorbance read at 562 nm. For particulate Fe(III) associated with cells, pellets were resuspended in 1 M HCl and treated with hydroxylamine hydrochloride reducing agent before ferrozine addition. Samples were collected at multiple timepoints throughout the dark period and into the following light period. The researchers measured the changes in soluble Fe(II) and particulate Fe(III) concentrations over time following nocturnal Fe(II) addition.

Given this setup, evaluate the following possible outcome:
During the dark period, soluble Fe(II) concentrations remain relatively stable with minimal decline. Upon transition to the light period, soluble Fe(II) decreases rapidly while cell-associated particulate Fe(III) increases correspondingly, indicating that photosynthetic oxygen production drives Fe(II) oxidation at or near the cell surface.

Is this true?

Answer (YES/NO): NO